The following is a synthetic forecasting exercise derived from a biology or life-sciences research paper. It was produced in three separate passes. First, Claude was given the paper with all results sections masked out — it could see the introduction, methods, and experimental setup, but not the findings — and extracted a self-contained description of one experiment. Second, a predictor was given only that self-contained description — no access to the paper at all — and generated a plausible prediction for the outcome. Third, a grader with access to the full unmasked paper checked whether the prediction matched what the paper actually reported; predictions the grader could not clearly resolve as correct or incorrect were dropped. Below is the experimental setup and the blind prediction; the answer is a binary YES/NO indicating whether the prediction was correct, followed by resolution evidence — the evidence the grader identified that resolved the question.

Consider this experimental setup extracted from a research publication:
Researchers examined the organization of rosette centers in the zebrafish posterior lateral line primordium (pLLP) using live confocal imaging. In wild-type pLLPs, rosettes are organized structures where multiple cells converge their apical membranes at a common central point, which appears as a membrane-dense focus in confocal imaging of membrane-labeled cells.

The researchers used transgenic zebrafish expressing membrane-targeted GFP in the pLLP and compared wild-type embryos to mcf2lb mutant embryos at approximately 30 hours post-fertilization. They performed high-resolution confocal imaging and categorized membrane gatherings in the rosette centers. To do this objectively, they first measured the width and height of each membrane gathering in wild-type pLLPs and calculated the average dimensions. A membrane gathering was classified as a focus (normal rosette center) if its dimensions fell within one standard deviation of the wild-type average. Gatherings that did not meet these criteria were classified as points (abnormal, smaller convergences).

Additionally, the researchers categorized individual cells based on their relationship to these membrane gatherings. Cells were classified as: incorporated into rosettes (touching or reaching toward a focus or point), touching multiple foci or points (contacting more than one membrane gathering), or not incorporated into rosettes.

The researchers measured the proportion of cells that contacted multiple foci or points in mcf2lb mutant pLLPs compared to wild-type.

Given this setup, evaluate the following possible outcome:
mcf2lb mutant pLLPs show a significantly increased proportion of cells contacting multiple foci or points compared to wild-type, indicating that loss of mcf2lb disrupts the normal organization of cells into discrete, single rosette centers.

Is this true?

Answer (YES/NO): YES